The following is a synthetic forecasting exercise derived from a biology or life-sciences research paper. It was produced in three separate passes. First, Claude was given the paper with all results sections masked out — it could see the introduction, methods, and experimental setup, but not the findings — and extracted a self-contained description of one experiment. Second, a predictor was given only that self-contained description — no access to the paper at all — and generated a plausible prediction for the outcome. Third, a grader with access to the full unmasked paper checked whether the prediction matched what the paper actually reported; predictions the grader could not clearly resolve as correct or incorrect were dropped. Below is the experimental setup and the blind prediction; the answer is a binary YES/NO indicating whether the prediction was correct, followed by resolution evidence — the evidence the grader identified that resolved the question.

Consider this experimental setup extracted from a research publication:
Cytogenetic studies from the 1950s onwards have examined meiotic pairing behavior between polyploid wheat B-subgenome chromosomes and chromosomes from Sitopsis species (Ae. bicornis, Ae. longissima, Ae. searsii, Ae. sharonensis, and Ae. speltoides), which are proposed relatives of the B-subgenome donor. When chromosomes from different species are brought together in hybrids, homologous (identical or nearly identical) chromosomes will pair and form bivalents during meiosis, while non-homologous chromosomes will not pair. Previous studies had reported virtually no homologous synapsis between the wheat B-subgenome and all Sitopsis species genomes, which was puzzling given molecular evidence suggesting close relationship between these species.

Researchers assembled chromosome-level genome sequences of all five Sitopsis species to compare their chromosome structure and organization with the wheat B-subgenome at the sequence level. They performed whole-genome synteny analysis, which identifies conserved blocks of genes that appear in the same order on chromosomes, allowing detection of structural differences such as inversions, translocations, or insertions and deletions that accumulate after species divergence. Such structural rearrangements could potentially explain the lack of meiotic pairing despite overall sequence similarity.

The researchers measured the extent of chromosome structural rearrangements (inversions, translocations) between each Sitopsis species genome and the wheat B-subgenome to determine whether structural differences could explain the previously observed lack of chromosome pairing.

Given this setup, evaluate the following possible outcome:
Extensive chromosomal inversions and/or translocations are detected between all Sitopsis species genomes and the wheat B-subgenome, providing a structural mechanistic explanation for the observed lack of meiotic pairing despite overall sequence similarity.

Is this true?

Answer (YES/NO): NO